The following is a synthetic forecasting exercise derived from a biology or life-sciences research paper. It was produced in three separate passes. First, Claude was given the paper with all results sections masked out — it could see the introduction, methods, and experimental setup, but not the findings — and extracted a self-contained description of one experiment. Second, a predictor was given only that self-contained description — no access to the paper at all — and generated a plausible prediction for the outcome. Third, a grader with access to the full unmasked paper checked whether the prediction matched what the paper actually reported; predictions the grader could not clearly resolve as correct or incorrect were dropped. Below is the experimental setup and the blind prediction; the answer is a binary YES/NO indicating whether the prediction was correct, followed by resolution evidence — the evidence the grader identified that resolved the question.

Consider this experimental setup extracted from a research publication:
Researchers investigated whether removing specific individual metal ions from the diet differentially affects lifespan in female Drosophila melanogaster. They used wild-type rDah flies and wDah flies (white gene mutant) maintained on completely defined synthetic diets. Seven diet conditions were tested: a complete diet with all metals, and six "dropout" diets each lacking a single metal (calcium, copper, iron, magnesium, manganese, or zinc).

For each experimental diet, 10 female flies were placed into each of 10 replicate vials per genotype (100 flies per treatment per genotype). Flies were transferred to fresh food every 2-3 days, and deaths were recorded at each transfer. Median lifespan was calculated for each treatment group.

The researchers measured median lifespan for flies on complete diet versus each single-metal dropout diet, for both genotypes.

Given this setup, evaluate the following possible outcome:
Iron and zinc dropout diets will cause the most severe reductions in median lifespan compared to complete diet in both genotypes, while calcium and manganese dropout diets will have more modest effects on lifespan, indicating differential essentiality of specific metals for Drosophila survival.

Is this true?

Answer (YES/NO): NO